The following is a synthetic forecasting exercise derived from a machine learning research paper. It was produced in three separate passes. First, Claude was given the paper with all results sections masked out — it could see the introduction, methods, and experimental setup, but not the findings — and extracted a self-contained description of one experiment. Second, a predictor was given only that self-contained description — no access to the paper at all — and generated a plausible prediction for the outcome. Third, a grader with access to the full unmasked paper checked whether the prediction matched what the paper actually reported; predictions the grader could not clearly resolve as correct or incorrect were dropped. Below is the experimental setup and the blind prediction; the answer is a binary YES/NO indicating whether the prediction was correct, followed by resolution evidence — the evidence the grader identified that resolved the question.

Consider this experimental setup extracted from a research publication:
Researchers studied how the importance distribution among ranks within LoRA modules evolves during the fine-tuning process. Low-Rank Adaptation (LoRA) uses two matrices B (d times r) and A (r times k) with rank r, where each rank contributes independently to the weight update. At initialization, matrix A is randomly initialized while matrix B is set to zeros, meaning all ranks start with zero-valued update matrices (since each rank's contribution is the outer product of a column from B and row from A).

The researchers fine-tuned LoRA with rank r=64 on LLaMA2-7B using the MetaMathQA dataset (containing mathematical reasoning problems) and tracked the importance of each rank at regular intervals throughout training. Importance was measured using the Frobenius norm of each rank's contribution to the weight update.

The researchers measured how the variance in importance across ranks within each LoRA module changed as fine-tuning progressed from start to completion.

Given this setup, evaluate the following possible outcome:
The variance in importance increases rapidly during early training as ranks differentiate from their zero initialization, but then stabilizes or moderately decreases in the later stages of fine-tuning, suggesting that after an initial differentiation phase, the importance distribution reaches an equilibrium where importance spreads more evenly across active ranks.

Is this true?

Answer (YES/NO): NO